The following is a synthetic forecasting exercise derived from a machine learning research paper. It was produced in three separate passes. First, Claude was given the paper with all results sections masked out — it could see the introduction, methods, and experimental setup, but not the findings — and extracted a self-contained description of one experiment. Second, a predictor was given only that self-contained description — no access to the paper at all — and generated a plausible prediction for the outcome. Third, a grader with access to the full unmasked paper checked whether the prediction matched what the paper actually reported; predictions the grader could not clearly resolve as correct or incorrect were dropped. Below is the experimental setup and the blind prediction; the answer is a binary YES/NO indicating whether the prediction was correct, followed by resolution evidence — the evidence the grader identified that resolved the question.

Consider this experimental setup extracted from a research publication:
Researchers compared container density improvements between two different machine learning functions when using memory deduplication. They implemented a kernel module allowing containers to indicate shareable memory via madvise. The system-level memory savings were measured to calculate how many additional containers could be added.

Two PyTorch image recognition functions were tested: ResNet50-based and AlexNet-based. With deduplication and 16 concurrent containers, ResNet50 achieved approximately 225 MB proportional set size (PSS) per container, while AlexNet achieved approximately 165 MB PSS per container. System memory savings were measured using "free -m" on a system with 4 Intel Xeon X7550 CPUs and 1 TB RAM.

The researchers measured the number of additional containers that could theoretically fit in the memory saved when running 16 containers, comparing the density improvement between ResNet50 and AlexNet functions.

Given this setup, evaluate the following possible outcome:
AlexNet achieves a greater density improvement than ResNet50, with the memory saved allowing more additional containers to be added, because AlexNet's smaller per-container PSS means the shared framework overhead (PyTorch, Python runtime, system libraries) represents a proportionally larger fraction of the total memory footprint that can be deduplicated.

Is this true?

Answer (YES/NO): YES